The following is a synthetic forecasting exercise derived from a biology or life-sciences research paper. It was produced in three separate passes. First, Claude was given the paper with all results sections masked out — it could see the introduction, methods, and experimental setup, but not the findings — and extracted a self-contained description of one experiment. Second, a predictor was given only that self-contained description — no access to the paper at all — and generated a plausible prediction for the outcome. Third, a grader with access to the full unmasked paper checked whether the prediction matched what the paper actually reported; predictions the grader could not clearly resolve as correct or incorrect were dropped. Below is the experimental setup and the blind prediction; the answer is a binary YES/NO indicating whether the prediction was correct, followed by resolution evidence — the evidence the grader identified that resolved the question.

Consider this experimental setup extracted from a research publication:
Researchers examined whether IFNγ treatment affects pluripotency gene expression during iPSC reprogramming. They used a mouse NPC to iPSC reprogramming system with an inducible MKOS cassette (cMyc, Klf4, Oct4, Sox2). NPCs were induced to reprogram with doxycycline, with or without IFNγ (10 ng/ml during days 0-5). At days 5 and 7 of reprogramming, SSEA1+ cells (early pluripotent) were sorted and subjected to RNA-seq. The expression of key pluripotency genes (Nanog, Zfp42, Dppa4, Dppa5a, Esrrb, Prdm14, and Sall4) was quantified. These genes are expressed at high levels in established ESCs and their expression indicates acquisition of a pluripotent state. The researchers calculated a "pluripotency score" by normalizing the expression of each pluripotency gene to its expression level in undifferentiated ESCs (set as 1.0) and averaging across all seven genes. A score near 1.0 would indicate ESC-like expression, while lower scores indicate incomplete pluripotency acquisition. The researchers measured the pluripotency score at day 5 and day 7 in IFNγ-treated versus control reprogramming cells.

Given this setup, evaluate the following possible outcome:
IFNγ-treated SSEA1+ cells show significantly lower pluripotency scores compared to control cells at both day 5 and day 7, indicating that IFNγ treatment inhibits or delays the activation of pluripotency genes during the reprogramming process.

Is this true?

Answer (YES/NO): NO